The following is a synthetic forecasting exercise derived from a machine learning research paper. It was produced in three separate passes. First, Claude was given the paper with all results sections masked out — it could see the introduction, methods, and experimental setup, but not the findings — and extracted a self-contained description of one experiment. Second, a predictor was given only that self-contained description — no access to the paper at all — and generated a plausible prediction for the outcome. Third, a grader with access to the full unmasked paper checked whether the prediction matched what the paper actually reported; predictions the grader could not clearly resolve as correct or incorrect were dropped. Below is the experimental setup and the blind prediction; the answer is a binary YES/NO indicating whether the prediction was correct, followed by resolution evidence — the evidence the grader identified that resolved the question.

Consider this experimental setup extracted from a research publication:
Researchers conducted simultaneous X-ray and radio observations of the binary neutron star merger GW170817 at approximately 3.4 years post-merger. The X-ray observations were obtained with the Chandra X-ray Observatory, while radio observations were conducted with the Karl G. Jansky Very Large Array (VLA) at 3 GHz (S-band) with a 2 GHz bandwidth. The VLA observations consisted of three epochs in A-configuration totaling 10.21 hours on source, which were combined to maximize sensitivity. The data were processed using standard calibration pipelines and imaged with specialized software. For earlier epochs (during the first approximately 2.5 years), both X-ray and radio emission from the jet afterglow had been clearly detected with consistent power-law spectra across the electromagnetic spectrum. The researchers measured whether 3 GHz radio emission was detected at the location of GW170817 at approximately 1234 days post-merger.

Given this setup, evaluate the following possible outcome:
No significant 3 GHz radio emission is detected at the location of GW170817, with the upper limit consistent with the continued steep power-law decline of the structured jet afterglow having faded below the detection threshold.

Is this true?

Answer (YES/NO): NO